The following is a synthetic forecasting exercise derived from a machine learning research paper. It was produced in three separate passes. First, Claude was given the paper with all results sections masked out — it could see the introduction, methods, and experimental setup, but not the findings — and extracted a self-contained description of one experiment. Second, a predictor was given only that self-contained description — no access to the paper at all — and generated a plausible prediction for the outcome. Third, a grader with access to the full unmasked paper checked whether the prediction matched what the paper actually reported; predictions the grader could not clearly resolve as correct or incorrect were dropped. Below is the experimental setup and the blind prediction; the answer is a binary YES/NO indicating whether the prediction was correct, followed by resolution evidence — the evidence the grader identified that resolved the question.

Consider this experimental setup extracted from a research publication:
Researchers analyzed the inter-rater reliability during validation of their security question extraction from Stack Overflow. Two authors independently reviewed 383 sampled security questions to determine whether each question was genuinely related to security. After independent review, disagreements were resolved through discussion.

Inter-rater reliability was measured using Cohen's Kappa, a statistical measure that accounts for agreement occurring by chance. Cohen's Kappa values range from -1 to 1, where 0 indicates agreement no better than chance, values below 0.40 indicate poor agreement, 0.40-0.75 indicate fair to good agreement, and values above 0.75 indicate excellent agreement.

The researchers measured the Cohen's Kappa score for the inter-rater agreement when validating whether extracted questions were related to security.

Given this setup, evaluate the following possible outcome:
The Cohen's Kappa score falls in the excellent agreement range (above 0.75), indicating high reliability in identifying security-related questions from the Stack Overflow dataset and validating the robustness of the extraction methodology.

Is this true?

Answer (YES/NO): YES